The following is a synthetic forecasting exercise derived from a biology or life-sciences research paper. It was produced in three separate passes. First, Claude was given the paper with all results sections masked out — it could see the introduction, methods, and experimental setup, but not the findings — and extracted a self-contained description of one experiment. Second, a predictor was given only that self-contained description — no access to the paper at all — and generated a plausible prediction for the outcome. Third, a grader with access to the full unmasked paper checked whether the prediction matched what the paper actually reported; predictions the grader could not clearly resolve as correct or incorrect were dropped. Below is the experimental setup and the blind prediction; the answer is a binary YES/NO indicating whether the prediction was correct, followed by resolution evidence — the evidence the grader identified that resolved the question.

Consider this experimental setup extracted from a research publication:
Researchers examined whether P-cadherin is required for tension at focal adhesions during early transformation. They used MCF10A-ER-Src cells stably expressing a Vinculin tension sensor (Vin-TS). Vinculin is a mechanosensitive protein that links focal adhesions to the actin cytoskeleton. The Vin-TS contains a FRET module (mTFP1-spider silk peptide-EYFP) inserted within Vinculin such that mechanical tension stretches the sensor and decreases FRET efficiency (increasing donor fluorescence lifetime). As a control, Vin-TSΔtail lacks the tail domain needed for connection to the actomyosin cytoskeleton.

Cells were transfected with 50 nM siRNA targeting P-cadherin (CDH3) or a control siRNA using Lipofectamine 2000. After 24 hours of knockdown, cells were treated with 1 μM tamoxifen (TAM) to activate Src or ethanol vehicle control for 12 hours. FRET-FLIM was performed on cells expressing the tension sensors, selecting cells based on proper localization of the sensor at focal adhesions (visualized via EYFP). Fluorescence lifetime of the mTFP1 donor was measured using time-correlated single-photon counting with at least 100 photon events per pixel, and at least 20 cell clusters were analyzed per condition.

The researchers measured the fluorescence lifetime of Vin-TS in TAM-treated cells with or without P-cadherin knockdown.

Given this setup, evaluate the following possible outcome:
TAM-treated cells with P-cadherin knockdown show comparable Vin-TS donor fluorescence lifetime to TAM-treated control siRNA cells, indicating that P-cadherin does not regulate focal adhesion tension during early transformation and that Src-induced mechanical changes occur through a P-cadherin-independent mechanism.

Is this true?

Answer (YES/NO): NO